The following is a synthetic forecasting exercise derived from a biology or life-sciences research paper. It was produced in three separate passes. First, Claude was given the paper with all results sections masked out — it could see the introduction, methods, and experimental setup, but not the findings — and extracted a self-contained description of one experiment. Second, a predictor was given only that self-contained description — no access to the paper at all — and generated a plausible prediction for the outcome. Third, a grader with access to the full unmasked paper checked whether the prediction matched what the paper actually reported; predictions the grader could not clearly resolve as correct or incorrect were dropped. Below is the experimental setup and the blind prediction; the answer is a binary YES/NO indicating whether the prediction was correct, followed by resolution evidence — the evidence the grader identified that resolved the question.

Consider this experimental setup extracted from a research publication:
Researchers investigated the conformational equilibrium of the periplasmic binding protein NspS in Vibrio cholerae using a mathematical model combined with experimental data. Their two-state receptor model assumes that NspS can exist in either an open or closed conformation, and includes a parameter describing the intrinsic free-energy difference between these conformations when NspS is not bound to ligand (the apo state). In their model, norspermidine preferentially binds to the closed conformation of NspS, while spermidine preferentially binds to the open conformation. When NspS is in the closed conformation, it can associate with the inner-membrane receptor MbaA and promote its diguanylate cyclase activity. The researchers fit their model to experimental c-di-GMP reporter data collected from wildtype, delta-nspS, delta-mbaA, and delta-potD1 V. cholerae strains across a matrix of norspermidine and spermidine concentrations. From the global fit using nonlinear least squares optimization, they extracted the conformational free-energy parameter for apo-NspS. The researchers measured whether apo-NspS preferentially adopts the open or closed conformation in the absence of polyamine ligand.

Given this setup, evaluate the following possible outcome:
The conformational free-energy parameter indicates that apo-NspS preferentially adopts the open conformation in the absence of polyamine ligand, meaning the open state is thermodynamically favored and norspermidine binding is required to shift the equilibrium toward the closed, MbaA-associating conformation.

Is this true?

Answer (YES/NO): YES